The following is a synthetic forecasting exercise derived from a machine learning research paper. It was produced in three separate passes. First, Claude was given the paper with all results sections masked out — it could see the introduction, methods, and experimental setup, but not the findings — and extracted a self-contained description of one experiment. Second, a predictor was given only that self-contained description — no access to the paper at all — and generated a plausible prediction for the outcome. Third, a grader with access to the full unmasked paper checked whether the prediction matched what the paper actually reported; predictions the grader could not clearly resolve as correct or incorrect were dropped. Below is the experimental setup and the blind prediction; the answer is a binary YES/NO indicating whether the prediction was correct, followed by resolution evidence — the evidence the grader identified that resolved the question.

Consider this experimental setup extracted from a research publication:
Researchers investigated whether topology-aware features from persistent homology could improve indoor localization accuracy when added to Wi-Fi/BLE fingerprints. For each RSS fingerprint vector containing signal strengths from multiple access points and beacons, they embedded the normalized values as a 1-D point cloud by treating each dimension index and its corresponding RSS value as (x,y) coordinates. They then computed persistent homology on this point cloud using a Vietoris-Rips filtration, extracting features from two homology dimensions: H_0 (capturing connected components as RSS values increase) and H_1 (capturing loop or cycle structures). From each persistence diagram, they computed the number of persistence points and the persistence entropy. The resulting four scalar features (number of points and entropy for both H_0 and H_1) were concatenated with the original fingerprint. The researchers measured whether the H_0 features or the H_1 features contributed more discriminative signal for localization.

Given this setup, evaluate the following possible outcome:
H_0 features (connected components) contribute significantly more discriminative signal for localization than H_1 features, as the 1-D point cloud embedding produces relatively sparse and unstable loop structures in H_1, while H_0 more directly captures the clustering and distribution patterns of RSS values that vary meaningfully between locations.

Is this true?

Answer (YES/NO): YES